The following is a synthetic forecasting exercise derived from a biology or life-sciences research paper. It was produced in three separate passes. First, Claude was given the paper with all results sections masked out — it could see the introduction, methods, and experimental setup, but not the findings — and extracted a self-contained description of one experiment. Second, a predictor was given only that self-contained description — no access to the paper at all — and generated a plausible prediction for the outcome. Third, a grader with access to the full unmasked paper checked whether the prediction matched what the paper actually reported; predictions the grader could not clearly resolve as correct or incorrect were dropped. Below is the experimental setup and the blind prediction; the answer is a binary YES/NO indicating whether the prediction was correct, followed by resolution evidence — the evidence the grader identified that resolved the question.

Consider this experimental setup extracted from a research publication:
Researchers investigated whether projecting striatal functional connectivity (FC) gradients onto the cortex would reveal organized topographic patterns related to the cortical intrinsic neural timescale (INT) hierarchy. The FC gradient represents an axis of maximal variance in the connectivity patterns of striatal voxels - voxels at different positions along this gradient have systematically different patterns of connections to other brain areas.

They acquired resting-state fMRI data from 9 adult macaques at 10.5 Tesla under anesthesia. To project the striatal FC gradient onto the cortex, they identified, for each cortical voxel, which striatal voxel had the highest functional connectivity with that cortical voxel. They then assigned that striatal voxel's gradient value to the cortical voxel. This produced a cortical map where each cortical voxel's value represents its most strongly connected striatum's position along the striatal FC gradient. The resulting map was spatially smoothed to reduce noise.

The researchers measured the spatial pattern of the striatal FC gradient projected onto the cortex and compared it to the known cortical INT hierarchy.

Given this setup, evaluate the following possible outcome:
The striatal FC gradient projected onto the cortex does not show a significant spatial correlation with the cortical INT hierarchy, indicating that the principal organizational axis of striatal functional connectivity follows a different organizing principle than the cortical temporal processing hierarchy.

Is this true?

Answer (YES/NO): NO